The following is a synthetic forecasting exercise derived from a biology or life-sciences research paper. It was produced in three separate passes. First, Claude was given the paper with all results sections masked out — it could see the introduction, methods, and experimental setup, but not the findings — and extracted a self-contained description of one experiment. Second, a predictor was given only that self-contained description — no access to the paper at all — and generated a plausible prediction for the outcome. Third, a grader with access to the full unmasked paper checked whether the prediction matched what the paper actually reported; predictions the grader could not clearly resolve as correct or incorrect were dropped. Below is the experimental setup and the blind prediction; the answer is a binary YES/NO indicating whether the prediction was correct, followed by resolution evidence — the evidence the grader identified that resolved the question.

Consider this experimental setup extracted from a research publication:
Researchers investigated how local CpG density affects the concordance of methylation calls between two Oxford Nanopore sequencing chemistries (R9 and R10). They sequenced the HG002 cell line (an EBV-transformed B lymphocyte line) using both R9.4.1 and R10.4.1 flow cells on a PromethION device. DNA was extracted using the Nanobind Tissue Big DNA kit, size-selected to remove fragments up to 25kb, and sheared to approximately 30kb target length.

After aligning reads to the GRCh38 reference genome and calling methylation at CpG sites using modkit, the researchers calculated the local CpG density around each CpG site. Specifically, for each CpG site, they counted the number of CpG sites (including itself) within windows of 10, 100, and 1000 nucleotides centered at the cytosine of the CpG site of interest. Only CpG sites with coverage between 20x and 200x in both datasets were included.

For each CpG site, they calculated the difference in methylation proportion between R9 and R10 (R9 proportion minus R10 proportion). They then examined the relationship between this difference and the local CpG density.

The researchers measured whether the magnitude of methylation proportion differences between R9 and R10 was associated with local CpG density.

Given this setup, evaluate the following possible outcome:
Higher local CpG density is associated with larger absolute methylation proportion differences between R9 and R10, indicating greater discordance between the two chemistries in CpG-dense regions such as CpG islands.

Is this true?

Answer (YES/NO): NO